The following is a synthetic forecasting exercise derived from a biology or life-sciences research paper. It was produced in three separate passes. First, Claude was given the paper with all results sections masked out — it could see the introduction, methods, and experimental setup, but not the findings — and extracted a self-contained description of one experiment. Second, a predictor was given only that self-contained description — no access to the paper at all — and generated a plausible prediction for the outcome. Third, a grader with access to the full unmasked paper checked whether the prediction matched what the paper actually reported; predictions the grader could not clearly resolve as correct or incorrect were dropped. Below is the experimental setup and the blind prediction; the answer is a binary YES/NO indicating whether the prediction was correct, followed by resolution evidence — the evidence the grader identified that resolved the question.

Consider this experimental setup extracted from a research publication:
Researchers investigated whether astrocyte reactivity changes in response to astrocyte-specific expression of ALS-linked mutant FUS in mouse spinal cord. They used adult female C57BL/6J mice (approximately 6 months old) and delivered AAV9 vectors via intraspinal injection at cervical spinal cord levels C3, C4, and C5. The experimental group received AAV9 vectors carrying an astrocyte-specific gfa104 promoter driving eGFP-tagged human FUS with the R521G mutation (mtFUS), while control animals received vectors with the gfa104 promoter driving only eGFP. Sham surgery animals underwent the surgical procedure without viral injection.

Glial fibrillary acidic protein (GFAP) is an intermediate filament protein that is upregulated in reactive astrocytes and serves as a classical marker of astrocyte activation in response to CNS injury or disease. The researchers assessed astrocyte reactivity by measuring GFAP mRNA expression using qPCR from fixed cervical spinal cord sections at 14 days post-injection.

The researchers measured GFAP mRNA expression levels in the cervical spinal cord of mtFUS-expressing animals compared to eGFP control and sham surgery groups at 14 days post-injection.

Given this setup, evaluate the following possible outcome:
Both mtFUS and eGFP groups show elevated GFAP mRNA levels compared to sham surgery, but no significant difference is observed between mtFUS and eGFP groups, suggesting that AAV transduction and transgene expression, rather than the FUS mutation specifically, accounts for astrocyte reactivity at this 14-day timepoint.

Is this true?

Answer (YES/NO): NO